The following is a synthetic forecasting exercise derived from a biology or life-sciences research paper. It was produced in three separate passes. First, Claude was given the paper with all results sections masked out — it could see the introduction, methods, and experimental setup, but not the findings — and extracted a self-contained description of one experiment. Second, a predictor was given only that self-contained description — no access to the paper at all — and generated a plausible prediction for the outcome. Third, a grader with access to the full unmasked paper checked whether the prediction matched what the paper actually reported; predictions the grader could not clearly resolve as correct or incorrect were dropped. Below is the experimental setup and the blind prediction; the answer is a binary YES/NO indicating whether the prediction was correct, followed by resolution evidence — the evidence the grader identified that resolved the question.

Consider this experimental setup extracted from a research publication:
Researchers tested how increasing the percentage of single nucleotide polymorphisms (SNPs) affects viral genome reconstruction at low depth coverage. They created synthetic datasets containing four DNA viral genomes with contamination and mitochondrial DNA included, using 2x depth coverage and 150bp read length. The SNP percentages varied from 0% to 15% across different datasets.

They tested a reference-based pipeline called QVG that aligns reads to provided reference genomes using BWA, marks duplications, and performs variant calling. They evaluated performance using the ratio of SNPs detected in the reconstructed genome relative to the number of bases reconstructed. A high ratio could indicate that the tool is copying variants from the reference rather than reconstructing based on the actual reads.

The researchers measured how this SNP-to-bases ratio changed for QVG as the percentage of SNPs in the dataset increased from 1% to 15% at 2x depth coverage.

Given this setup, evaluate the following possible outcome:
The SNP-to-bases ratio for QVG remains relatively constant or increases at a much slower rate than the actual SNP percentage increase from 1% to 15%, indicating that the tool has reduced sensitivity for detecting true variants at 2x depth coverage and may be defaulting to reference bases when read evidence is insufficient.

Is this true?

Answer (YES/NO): NO